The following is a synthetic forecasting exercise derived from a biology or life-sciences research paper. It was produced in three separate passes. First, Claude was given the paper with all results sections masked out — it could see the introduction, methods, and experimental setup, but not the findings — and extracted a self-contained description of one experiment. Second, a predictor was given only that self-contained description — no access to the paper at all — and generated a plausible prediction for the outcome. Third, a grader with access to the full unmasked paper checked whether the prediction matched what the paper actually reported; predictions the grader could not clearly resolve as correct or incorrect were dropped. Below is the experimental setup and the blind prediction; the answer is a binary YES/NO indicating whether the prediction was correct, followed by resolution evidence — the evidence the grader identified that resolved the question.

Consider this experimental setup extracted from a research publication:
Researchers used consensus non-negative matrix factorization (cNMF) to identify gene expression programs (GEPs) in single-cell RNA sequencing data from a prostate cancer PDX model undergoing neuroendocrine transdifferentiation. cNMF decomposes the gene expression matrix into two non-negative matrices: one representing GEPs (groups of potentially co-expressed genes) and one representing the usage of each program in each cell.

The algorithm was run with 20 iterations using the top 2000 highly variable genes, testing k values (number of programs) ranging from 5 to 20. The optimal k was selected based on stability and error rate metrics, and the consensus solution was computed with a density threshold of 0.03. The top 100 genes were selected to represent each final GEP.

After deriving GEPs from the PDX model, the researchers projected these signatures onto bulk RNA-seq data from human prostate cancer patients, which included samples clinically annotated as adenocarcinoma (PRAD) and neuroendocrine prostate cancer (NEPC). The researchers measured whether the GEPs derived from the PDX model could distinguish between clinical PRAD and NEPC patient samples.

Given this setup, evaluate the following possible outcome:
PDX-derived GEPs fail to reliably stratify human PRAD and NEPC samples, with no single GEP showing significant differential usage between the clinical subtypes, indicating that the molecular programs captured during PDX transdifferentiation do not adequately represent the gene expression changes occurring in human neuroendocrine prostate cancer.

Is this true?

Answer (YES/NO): NO